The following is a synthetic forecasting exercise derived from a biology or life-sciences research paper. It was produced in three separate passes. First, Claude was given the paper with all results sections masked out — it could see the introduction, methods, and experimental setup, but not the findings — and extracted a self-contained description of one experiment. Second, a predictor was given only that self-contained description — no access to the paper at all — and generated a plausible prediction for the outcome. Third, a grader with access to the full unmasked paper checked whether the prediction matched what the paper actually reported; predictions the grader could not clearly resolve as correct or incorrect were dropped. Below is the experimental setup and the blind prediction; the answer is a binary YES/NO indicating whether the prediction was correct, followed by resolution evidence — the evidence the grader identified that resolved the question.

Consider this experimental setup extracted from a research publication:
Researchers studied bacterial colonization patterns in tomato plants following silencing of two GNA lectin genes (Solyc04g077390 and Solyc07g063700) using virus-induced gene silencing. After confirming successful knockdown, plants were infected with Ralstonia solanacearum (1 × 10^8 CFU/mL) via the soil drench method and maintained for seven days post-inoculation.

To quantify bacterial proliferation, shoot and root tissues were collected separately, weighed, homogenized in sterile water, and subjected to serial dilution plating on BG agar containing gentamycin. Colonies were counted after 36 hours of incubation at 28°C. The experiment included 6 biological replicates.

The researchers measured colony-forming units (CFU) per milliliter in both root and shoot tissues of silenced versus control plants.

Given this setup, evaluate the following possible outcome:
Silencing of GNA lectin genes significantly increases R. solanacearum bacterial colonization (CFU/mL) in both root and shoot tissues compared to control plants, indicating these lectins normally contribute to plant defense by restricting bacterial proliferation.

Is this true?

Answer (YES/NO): NO